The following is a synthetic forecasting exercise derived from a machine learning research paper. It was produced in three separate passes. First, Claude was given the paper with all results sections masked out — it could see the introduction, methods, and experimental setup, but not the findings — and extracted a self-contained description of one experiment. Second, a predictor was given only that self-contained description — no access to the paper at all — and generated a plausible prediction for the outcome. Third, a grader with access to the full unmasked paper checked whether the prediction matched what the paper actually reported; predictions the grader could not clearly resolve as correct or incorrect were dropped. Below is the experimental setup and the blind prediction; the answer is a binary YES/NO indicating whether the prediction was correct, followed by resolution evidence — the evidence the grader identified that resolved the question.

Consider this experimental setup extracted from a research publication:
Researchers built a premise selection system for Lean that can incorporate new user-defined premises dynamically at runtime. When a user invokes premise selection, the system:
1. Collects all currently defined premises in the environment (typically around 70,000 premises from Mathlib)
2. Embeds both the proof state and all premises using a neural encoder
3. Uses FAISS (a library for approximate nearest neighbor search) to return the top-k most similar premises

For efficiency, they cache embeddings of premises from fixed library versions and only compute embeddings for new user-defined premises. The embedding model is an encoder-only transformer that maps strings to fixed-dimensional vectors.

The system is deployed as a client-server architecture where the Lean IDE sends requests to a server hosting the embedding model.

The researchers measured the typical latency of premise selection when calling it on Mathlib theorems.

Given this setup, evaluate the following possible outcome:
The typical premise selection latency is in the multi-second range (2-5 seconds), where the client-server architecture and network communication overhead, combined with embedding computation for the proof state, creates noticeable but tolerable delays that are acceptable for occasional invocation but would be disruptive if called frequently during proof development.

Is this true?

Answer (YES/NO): NO